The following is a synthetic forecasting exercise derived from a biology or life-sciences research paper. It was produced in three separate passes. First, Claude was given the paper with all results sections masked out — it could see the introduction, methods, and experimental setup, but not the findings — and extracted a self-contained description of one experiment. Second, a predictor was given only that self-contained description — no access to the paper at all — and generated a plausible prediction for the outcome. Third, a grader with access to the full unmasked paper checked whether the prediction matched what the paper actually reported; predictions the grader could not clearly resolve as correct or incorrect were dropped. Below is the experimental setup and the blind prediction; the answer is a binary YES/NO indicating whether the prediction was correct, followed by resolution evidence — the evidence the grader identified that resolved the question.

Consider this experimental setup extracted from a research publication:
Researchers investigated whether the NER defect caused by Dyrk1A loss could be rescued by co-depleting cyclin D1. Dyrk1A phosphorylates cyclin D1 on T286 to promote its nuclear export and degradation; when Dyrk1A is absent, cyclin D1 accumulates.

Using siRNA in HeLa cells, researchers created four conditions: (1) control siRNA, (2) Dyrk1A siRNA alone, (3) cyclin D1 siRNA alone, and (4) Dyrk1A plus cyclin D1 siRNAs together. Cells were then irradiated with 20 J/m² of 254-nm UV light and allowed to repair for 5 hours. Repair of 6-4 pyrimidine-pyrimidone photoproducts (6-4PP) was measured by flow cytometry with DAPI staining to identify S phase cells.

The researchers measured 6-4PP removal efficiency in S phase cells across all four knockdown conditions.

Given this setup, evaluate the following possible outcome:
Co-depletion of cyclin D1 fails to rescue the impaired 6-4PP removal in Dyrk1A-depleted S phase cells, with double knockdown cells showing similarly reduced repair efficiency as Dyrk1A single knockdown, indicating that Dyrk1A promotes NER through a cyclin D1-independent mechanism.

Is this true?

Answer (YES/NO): NO